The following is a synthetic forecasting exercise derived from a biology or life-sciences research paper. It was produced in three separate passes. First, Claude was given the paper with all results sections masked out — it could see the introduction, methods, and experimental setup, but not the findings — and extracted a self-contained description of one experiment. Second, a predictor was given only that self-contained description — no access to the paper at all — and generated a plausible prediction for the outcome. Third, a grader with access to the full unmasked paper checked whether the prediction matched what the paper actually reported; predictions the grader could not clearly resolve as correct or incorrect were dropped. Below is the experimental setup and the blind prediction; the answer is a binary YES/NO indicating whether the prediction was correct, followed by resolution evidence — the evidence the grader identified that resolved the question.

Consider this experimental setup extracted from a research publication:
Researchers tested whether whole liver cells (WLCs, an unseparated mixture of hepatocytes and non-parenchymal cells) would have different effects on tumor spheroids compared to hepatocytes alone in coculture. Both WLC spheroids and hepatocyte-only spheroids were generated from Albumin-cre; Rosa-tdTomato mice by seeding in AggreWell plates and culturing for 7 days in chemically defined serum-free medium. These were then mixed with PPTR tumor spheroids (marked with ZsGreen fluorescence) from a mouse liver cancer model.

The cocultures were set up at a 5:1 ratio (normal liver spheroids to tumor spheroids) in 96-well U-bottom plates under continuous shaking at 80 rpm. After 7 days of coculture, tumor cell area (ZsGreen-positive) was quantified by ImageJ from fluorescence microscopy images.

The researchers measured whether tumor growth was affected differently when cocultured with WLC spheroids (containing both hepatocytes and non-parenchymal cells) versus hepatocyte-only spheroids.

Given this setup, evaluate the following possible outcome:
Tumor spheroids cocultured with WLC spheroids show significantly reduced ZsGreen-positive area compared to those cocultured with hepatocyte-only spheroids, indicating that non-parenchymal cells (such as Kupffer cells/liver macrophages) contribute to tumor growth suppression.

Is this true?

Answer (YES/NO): NO